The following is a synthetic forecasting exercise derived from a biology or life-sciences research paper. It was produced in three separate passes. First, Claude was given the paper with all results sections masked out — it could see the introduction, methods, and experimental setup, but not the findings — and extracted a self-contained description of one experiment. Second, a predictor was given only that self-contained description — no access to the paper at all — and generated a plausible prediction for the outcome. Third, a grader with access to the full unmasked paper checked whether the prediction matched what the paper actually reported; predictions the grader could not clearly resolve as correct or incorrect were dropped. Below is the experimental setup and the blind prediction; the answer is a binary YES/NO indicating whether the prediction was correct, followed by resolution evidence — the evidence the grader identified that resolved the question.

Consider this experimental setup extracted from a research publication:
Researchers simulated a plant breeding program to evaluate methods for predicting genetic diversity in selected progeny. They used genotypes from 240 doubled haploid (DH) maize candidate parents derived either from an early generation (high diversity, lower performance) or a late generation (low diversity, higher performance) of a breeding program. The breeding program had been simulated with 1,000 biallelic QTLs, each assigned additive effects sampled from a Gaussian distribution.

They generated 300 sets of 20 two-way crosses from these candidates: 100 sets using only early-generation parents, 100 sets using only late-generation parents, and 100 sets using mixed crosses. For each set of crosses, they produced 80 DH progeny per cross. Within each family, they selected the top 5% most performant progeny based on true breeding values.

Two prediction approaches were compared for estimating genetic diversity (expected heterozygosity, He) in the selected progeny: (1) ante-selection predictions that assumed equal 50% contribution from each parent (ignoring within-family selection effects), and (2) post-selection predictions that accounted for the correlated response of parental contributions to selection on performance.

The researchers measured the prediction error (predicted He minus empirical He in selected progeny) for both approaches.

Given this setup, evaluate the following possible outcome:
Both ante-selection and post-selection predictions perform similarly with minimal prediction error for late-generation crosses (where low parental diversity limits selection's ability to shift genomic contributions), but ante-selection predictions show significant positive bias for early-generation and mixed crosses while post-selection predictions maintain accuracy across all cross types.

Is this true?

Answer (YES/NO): NO